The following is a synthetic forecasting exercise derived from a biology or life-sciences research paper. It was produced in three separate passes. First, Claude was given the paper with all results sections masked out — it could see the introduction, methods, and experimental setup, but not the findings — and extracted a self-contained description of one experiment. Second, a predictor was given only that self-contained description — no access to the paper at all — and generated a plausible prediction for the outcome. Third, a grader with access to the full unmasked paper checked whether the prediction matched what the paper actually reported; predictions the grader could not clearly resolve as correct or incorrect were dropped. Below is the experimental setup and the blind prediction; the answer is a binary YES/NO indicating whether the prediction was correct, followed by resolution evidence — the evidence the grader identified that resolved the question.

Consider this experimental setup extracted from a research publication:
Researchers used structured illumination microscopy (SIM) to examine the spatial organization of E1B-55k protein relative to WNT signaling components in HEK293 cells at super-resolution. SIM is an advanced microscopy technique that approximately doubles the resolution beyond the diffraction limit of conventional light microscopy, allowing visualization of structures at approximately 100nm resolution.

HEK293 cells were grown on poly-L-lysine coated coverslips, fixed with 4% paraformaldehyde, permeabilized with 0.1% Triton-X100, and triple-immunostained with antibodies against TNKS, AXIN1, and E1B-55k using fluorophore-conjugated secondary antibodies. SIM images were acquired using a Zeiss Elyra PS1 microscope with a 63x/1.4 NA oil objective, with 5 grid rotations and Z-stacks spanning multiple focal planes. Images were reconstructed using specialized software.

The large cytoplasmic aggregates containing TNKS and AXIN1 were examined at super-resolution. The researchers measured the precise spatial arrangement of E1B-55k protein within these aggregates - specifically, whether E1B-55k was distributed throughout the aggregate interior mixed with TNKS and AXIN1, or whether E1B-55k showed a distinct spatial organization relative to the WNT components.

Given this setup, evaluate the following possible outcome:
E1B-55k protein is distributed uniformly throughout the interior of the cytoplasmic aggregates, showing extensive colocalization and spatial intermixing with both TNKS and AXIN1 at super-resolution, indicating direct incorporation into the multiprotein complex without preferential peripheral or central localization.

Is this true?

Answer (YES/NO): NO